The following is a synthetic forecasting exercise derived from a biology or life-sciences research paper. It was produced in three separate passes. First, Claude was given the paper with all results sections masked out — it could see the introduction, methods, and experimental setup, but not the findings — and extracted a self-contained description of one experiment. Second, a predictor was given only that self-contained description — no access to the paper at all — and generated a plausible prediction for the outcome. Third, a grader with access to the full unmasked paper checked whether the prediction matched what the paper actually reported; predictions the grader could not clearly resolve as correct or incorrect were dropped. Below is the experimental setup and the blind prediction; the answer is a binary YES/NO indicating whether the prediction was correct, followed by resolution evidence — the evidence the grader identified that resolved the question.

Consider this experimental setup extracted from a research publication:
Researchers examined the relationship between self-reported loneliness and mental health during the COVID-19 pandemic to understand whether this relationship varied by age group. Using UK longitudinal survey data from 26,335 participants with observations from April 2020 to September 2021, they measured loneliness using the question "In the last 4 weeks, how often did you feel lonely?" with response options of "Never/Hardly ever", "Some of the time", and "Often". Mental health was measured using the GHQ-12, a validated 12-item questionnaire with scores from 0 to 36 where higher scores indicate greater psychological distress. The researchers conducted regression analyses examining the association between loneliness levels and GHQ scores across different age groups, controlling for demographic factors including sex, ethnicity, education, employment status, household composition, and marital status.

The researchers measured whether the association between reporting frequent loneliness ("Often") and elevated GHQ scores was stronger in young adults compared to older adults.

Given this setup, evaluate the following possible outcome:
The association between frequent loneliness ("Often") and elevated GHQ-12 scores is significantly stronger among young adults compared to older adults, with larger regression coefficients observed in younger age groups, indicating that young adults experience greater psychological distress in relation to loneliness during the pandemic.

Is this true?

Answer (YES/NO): YES